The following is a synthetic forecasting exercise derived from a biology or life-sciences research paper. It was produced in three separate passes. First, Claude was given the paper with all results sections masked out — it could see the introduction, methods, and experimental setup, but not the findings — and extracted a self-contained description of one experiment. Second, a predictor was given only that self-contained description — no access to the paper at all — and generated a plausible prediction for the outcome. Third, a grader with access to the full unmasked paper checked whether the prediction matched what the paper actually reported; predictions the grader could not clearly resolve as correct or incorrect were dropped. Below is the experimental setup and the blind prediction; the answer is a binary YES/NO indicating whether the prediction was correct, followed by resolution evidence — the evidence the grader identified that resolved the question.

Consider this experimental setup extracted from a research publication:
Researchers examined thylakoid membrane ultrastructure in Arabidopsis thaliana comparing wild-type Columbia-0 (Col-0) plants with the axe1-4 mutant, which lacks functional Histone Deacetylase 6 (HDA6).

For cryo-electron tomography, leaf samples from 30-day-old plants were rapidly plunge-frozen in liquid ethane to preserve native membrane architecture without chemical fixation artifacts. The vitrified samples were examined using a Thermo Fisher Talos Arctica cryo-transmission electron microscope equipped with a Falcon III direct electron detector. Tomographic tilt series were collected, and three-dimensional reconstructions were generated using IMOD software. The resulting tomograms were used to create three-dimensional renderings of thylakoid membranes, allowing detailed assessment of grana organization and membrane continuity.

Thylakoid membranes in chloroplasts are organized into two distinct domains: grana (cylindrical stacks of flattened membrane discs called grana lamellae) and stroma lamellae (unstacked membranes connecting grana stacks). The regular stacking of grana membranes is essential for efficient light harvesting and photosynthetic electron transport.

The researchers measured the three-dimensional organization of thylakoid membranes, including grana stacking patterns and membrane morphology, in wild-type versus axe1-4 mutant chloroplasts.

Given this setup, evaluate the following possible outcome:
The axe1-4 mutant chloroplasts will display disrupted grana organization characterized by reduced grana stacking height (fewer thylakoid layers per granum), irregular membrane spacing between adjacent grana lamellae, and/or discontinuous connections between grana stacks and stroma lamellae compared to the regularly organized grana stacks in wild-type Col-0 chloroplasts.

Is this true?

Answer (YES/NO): YES